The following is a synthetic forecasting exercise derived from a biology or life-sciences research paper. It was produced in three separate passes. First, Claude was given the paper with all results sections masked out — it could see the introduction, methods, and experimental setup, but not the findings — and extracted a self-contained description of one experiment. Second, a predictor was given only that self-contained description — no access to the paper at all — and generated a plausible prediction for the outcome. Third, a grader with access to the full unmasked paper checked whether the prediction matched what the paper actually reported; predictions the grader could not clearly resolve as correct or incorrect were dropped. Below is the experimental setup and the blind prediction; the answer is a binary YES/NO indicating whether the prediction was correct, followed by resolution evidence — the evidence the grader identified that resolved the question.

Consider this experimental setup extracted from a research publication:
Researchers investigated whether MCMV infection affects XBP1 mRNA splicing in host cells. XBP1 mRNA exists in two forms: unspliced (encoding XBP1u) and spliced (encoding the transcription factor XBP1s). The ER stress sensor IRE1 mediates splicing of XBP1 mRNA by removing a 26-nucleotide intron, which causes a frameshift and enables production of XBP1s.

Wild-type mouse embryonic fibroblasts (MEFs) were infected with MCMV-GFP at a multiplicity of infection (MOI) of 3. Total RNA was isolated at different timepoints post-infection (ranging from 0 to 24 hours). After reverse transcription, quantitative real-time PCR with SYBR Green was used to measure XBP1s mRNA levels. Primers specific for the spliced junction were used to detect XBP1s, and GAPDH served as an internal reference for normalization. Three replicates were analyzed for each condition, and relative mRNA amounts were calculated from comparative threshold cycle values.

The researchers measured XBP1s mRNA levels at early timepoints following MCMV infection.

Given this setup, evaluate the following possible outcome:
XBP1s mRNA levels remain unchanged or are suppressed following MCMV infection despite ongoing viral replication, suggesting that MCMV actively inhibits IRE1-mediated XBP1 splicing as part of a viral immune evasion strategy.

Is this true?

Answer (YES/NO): NO